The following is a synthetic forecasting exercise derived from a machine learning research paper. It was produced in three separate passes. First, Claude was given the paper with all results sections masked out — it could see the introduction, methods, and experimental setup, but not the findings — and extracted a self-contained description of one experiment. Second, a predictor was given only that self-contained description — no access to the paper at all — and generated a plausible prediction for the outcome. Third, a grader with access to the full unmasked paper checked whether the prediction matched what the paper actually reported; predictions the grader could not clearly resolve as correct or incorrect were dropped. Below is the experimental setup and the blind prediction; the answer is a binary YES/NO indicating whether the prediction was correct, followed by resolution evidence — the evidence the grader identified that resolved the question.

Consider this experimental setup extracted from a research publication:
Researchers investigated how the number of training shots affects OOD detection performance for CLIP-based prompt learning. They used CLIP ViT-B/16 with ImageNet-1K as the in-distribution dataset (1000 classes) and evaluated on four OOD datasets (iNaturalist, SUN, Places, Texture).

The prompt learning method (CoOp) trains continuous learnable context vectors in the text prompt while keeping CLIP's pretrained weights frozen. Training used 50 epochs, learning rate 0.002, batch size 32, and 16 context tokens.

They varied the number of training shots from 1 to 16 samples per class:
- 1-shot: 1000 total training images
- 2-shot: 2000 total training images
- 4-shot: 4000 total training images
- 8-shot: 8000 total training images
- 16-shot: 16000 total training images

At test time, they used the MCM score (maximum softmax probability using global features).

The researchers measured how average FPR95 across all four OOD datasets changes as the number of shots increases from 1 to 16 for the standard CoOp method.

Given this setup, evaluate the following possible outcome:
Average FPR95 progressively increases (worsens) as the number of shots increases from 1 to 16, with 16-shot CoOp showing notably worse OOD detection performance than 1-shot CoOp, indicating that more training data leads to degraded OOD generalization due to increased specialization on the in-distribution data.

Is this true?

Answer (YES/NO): NO